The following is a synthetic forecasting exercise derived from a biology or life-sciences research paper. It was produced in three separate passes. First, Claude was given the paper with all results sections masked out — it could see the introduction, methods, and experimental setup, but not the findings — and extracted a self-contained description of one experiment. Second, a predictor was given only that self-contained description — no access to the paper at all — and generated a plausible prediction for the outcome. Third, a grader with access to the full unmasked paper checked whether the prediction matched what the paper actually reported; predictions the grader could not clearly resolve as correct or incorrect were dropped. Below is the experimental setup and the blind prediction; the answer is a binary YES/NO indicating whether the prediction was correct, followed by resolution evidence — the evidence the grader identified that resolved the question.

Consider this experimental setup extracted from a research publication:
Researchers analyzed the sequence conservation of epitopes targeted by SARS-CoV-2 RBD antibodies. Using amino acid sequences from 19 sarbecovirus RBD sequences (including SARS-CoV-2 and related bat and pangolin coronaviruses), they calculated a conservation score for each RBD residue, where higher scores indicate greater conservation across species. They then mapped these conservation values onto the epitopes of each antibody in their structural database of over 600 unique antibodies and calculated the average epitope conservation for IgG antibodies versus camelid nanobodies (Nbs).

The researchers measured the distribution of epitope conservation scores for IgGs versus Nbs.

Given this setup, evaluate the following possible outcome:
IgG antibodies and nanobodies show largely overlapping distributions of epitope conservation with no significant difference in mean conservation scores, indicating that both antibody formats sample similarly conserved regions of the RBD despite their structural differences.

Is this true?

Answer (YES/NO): NO